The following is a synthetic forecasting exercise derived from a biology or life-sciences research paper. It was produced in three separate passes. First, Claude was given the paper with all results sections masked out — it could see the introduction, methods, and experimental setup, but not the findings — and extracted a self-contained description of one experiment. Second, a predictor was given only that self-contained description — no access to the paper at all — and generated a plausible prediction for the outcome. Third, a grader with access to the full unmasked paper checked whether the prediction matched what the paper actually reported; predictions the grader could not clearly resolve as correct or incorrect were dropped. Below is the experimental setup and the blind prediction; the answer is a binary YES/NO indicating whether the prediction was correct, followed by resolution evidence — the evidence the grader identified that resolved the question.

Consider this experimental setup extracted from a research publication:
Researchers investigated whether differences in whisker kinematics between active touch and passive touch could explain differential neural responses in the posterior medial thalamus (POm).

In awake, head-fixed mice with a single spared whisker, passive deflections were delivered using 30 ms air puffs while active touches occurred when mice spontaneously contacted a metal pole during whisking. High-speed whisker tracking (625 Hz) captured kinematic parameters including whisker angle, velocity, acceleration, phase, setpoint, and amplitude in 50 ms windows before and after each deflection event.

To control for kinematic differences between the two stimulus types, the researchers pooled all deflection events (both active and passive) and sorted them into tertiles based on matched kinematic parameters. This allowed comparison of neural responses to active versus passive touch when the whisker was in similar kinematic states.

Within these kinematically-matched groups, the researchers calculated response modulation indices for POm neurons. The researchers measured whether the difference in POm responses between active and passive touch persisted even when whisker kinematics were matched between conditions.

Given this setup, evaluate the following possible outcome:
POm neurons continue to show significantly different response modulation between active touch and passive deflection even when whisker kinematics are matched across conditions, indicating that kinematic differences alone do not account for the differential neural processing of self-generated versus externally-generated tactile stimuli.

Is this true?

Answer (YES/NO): YES